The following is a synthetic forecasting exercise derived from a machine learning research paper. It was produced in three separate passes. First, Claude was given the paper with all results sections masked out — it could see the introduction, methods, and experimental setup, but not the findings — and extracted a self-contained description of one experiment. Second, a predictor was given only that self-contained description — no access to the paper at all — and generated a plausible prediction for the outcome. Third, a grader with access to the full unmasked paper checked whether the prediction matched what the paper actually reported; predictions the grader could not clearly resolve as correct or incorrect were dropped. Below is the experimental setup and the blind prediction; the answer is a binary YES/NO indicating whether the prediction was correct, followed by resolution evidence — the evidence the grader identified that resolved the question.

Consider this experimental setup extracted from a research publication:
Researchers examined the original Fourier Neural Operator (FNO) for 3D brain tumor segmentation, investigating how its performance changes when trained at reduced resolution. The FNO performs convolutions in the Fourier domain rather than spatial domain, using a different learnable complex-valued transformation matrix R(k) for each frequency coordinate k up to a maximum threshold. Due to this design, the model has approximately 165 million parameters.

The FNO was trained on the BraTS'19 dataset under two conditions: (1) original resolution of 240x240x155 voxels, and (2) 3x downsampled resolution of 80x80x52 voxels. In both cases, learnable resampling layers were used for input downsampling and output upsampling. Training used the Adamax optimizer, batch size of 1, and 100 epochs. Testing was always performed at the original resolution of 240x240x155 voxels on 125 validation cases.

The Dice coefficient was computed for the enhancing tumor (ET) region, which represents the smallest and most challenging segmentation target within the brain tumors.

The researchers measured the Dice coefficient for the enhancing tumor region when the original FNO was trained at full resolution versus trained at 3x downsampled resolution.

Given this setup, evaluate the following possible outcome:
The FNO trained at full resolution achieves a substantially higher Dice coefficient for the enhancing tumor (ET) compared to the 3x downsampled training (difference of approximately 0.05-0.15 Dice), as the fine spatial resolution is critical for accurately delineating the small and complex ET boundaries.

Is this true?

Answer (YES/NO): NO